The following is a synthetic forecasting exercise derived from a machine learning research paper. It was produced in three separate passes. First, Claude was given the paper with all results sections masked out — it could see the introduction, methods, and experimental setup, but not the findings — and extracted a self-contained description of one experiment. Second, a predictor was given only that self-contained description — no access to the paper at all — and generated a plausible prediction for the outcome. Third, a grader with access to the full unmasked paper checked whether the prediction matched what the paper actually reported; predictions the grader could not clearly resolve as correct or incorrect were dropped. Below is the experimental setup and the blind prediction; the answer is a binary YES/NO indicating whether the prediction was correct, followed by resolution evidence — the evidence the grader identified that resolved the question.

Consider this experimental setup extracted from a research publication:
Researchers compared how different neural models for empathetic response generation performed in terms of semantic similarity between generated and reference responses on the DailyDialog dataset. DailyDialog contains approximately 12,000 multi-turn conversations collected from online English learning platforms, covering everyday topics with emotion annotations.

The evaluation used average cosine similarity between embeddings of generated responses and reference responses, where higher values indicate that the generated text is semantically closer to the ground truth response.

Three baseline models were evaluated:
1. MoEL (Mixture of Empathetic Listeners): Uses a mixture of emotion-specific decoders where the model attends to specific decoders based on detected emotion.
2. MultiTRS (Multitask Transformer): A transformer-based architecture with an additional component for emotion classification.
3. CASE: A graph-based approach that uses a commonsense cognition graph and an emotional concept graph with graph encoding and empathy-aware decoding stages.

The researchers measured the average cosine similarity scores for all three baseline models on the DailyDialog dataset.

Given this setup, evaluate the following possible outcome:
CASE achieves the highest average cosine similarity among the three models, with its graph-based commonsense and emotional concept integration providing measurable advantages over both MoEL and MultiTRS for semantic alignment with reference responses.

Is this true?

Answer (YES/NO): NO